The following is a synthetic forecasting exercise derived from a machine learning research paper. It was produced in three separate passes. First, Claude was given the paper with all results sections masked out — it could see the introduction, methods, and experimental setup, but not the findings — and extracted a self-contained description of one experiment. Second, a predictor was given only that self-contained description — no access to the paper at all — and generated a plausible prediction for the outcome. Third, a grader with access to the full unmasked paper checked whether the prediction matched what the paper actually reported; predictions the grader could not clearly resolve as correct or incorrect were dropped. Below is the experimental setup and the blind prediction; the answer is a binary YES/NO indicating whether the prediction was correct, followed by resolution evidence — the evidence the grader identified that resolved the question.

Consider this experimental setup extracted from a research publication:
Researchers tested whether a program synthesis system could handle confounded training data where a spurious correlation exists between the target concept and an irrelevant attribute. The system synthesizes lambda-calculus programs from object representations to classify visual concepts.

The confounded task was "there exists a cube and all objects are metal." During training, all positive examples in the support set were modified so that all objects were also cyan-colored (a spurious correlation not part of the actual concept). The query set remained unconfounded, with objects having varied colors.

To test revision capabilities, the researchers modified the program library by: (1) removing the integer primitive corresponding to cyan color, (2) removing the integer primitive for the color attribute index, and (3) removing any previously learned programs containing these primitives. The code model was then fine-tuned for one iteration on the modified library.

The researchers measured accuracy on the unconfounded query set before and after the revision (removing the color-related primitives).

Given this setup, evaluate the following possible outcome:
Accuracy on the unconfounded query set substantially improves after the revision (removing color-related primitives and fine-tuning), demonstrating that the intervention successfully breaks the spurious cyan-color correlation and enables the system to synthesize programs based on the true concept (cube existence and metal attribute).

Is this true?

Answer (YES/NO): YES